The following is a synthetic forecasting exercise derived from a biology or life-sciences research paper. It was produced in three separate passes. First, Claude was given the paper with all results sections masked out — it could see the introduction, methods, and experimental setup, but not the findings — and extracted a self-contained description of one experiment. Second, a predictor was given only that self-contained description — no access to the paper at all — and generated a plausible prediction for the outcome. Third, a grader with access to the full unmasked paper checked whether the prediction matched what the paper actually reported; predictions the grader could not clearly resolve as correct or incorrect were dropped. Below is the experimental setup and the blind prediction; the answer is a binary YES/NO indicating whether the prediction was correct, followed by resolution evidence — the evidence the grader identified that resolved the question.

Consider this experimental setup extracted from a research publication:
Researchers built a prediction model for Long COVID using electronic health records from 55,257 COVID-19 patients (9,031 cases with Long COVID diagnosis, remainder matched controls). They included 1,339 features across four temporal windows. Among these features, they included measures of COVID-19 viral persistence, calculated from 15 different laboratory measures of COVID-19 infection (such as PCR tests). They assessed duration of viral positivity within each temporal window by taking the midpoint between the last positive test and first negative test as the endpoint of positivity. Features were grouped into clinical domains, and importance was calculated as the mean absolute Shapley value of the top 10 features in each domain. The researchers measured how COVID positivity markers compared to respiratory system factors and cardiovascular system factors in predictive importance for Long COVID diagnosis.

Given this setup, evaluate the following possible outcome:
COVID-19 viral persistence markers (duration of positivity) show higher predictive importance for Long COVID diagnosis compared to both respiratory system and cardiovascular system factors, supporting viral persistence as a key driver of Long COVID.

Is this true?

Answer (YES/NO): NO